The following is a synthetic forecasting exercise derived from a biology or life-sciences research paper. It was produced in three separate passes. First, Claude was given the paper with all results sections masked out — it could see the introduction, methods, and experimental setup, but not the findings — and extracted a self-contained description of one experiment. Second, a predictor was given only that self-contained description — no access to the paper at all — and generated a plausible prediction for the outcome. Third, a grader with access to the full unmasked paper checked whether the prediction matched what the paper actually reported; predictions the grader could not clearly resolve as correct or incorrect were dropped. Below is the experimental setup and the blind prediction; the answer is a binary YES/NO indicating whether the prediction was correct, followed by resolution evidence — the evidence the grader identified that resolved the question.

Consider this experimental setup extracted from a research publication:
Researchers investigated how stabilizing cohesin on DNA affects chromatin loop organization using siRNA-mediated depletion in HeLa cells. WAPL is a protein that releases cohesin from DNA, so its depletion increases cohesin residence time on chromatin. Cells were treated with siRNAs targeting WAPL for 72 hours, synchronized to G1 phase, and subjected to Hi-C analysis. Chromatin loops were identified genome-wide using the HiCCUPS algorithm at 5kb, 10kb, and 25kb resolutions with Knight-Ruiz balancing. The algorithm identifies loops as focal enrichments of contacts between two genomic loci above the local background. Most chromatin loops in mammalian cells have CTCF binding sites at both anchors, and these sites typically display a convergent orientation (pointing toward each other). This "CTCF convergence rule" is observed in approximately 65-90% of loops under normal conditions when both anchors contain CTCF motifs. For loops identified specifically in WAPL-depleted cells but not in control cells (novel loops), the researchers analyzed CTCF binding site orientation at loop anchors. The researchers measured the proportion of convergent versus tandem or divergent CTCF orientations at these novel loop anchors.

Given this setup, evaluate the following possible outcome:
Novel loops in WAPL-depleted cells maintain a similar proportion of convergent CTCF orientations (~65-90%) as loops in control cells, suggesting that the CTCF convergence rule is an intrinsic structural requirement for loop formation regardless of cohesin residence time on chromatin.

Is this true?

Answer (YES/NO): NO